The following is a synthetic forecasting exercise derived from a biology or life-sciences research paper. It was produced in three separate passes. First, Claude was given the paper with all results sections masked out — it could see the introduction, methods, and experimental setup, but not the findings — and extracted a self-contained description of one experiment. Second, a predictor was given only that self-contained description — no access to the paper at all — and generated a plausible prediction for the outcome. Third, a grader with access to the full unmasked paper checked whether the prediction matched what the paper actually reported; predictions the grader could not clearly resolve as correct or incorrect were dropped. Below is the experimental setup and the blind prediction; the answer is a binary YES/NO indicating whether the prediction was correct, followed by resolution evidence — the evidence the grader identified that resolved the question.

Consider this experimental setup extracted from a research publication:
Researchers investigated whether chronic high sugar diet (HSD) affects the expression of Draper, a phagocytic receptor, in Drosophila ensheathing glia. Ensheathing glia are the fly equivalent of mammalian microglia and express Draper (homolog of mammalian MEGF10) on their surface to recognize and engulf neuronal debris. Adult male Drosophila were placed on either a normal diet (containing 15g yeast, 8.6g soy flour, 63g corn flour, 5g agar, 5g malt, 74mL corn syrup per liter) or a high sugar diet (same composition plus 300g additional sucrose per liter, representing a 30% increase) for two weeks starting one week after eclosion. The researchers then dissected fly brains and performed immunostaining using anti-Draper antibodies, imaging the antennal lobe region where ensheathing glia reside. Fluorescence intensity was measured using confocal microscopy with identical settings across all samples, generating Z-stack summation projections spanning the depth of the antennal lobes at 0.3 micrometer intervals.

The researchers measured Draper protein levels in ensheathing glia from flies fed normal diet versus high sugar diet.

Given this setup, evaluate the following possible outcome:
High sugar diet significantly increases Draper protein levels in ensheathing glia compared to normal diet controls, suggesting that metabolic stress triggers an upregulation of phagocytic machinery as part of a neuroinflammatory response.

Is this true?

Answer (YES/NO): NO